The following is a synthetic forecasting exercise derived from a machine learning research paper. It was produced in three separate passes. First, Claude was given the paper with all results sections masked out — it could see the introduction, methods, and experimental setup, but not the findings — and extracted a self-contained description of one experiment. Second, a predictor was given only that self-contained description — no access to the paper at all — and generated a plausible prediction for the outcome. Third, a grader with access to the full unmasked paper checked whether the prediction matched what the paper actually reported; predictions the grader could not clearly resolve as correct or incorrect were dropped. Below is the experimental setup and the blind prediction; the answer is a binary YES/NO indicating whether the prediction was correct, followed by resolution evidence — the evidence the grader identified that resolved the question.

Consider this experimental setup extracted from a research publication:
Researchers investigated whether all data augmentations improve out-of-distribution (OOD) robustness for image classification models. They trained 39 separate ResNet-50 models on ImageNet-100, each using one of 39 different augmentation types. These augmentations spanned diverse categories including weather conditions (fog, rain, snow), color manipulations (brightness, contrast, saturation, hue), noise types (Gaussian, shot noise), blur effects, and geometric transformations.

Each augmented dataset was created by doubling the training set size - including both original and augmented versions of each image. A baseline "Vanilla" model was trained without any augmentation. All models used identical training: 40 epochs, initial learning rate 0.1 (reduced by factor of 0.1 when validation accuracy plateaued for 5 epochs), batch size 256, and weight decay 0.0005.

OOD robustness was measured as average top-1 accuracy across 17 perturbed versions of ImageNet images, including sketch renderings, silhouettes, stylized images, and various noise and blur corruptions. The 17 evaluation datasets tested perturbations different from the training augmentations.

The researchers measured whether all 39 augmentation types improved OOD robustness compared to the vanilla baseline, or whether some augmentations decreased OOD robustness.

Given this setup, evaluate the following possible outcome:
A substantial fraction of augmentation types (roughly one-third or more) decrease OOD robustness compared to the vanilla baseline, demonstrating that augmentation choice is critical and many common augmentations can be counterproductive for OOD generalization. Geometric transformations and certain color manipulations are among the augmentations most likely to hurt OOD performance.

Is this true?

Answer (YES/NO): NO